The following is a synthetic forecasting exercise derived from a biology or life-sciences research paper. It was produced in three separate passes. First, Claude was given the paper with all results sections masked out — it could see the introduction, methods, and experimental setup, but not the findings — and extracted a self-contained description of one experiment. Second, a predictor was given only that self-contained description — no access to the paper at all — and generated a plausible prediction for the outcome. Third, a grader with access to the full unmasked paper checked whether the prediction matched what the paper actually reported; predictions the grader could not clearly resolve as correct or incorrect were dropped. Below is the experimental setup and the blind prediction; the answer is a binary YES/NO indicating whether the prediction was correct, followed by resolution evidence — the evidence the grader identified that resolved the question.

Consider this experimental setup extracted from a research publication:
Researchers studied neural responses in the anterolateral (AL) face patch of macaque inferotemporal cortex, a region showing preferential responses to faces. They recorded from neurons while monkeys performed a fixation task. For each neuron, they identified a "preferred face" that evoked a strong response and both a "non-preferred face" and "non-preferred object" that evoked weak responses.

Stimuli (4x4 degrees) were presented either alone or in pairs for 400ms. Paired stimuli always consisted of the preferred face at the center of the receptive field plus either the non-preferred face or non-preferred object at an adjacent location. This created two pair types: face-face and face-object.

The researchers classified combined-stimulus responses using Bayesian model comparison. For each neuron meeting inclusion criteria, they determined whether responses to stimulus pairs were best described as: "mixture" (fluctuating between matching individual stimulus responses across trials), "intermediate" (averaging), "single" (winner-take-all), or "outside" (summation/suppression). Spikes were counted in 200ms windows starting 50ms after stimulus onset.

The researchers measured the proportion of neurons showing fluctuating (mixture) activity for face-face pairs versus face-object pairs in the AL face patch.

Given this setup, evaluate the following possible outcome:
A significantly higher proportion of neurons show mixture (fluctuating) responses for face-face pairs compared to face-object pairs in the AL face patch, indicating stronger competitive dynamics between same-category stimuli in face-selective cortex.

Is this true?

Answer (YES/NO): NO